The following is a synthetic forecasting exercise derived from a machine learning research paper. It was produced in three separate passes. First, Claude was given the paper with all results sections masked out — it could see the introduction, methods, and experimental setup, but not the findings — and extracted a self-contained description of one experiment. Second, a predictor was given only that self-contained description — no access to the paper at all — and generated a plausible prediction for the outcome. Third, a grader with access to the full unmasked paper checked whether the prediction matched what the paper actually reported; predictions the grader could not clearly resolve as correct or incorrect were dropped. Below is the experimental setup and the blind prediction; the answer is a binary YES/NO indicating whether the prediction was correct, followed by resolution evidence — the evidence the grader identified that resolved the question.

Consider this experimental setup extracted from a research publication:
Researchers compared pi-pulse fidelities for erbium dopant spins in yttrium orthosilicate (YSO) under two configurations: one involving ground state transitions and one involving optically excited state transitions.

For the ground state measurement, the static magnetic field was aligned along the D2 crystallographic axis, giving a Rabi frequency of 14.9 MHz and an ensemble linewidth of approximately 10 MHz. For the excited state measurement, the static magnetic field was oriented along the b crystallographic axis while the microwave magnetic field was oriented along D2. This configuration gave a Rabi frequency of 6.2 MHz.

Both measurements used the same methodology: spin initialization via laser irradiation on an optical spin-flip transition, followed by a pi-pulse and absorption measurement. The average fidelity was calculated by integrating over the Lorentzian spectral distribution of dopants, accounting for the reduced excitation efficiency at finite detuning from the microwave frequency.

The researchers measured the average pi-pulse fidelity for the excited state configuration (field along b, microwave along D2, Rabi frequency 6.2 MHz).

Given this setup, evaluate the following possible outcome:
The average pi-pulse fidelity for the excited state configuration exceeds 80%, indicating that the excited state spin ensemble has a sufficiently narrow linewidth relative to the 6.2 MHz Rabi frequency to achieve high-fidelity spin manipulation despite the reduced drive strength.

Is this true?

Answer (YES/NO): NO